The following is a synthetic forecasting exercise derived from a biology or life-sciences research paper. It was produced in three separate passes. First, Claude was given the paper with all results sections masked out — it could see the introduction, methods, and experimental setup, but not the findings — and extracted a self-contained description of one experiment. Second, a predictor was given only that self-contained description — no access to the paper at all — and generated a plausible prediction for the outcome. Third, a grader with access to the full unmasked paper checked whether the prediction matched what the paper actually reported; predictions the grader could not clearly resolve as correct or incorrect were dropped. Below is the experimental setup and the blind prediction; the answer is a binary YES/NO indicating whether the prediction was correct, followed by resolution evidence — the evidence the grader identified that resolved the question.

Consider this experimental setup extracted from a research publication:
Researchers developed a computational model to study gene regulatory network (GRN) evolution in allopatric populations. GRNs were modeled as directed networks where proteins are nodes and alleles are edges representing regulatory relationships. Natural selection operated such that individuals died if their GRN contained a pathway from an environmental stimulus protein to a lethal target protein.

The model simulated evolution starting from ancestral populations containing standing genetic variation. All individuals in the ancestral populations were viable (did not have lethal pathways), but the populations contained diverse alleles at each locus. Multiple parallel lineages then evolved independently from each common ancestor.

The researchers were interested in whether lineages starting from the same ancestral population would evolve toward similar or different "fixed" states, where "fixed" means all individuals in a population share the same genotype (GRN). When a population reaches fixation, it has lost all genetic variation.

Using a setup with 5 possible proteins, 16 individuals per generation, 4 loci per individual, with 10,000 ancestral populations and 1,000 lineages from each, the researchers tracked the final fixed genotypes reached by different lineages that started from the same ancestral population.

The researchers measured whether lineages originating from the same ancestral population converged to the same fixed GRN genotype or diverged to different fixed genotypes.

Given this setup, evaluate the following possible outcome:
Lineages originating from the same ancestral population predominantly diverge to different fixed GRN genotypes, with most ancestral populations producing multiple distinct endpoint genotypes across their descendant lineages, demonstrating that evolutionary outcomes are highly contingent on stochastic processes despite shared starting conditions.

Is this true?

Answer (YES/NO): YES